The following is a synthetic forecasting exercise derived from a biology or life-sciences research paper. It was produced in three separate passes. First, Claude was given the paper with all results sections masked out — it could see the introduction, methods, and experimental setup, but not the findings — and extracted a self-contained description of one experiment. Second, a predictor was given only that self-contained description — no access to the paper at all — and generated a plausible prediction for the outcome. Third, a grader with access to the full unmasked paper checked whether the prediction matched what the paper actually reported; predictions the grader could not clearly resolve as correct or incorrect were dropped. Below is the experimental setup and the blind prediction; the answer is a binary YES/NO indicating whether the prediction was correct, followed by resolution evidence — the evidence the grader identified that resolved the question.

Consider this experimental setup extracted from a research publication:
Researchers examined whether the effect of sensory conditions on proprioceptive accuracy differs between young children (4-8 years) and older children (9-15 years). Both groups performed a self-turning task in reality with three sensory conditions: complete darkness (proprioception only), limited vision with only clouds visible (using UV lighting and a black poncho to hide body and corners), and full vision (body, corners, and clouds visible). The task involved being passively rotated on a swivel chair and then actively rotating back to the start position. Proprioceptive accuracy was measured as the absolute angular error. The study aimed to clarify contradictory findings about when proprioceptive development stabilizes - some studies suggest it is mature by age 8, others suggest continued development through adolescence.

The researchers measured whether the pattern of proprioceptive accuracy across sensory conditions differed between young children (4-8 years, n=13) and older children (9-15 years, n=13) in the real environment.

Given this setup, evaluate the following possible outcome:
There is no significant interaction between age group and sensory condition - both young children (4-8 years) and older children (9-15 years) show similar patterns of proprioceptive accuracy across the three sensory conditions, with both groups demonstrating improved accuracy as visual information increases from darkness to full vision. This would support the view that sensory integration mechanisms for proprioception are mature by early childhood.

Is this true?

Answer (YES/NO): NO